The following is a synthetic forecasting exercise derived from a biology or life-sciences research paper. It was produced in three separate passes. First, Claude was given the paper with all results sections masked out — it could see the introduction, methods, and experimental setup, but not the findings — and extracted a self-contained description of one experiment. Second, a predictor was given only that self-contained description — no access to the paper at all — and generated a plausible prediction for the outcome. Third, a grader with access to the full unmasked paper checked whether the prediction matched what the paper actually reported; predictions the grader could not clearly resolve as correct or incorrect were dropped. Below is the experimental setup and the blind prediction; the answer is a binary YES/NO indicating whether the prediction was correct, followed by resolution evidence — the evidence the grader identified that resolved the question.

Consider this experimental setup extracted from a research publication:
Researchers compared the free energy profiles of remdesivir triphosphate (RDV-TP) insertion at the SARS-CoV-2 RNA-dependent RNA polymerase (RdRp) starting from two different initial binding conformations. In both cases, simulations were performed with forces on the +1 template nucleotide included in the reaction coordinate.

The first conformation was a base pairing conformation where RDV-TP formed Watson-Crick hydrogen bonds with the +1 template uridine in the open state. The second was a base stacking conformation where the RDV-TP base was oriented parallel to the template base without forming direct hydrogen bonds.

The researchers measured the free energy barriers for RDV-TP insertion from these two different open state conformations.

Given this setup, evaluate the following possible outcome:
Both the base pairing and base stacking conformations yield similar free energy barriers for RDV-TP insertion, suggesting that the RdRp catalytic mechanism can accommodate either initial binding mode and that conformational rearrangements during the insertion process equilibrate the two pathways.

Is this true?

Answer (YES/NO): YES